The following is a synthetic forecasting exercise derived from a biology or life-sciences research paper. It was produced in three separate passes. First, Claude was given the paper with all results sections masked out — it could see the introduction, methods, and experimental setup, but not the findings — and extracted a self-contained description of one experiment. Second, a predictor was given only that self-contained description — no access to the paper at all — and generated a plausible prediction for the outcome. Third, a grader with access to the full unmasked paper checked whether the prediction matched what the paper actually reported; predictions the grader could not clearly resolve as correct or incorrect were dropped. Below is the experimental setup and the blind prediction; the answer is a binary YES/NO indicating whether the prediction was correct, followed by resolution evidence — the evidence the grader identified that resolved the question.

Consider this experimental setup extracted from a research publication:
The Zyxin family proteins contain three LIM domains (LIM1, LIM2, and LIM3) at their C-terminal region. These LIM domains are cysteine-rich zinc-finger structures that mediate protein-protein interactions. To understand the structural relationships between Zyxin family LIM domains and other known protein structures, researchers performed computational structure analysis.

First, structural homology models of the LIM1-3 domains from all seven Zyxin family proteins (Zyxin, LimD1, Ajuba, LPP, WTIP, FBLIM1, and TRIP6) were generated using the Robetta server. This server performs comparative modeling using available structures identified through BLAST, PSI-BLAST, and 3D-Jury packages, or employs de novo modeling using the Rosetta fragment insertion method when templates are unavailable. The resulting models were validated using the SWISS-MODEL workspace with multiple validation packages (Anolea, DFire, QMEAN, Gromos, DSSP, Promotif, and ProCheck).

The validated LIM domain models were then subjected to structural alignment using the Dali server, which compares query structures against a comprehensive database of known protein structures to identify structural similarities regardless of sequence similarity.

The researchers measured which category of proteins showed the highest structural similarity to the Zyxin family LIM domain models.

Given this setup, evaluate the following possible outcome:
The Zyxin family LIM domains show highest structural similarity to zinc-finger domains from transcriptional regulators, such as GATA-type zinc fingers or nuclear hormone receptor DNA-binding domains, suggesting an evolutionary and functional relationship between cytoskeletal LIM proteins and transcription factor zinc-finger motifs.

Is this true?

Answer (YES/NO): NO